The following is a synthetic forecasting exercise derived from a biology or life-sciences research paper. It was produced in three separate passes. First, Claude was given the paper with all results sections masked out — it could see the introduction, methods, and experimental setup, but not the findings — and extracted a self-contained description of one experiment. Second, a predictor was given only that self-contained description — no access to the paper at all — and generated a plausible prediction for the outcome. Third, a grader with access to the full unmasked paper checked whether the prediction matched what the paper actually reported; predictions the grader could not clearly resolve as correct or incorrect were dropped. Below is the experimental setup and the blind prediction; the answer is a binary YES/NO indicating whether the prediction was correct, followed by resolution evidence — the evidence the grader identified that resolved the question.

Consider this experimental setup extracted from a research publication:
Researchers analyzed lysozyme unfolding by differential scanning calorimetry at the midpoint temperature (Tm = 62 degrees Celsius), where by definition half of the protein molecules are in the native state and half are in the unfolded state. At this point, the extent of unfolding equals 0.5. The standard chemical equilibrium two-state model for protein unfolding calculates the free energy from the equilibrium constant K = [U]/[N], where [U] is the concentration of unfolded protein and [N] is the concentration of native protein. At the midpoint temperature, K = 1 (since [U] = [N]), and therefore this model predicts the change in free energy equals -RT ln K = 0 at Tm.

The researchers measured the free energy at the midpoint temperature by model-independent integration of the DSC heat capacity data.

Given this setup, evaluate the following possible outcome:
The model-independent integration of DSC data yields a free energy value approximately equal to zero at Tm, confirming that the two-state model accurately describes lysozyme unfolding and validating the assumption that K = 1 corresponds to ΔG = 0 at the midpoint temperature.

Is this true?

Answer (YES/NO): NO